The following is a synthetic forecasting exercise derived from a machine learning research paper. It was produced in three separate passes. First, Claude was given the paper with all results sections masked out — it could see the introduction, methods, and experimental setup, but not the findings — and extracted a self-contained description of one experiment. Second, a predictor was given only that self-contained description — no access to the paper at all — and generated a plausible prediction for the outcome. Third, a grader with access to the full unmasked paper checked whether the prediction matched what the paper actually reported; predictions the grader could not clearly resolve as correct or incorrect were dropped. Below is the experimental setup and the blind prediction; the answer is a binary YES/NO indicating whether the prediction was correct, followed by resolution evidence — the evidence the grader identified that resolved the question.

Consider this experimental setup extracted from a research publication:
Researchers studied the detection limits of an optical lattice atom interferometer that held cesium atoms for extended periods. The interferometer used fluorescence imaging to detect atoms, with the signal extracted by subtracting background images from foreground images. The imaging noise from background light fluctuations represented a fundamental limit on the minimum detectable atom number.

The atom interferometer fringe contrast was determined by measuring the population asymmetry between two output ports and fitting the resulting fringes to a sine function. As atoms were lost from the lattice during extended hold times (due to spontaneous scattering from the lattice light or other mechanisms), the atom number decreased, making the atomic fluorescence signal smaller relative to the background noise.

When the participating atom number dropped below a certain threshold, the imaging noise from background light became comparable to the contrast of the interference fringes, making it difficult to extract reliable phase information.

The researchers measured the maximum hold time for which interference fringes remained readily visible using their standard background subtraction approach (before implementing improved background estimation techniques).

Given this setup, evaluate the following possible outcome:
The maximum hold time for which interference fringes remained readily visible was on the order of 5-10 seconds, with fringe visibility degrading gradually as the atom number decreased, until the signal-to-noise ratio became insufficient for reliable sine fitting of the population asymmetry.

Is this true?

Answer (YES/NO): NO